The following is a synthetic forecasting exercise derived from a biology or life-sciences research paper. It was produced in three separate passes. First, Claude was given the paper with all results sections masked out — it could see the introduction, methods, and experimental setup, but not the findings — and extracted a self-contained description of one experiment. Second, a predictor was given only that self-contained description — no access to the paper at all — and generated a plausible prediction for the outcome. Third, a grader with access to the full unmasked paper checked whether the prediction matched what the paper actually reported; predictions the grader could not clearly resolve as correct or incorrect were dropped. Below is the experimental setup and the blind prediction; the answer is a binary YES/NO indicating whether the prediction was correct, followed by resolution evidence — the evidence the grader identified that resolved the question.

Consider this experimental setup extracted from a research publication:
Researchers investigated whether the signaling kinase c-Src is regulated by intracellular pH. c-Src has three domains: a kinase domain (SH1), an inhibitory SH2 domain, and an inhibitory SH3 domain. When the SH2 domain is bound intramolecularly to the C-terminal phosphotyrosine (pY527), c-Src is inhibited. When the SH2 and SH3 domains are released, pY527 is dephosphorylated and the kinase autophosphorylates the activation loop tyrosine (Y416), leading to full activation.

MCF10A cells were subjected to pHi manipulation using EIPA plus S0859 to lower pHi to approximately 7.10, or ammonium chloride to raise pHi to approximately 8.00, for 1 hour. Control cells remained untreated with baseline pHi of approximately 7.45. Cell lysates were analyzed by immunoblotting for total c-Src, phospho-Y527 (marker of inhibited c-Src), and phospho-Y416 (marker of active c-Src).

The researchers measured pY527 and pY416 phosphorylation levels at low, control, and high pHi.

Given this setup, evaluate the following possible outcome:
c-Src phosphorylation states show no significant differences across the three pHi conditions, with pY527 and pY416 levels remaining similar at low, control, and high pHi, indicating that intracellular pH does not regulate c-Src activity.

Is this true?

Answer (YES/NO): NO